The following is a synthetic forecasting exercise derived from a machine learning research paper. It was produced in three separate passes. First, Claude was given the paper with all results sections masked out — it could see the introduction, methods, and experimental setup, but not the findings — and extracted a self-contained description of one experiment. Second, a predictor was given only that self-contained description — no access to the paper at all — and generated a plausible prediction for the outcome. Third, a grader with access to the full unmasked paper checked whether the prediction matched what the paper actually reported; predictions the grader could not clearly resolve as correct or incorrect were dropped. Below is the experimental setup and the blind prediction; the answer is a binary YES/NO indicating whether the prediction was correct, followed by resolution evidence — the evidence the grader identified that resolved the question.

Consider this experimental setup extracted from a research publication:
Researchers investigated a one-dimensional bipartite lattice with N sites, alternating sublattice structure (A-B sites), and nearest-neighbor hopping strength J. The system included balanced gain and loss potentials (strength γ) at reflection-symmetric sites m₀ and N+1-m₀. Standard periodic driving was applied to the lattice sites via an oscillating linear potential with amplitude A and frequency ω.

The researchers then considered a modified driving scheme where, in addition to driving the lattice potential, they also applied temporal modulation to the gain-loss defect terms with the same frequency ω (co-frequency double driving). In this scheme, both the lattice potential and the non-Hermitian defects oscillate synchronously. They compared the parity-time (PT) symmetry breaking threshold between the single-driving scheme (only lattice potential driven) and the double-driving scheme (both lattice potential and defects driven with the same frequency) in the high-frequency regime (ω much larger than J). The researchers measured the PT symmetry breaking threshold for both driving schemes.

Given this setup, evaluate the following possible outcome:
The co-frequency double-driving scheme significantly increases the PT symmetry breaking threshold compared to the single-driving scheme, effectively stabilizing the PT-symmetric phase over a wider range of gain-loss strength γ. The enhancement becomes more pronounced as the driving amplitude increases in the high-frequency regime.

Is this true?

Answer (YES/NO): NO